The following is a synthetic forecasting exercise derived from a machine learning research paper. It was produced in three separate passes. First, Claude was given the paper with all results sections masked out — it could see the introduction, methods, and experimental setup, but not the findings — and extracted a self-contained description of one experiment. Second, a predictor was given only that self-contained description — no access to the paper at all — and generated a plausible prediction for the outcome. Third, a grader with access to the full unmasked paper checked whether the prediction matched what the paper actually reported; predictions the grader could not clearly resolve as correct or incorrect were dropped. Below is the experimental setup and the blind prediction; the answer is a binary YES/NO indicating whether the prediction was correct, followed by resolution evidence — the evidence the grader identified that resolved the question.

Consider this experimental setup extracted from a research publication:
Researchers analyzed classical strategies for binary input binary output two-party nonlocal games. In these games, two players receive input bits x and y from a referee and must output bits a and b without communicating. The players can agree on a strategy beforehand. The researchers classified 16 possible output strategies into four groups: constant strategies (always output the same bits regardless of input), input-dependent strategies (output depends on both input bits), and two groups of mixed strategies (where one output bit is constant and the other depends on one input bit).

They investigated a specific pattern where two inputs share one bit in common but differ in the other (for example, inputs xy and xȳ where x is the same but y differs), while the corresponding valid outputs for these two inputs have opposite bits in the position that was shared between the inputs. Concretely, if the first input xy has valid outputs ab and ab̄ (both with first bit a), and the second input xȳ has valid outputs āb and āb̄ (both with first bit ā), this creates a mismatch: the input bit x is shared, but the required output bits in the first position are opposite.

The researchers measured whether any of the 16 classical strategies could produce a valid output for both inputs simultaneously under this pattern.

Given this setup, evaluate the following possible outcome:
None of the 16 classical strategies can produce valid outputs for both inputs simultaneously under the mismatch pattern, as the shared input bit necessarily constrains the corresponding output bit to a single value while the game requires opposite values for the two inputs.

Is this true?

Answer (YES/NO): YES